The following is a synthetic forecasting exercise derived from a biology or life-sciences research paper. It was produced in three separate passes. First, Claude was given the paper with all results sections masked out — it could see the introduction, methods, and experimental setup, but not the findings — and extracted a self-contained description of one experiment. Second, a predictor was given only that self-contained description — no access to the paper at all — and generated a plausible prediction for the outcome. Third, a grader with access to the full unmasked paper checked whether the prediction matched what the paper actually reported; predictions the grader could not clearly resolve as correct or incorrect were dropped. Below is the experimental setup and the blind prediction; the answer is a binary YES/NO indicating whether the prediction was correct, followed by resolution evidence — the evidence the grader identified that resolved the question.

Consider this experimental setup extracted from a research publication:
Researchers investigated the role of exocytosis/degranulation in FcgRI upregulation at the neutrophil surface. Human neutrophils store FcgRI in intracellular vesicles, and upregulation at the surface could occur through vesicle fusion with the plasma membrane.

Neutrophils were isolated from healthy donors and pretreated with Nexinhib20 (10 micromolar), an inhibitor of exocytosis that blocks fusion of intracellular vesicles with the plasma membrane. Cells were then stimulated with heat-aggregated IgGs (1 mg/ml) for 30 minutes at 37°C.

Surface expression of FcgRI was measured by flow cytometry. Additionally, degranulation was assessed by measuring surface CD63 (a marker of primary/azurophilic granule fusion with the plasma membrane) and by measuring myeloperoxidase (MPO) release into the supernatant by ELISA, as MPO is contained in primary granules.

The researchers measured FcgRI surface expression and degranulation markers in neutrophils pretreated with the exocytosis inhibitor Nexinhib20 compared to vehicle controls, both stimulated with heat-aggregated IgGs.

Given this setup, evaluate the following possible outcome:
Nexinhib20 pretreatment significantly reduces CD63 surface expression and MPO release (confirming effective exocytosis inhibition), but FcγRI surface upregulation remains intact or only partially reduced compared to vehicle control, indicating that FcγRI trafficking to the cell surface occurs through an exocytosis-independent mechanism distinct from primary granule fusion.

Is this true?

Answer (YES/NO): NO